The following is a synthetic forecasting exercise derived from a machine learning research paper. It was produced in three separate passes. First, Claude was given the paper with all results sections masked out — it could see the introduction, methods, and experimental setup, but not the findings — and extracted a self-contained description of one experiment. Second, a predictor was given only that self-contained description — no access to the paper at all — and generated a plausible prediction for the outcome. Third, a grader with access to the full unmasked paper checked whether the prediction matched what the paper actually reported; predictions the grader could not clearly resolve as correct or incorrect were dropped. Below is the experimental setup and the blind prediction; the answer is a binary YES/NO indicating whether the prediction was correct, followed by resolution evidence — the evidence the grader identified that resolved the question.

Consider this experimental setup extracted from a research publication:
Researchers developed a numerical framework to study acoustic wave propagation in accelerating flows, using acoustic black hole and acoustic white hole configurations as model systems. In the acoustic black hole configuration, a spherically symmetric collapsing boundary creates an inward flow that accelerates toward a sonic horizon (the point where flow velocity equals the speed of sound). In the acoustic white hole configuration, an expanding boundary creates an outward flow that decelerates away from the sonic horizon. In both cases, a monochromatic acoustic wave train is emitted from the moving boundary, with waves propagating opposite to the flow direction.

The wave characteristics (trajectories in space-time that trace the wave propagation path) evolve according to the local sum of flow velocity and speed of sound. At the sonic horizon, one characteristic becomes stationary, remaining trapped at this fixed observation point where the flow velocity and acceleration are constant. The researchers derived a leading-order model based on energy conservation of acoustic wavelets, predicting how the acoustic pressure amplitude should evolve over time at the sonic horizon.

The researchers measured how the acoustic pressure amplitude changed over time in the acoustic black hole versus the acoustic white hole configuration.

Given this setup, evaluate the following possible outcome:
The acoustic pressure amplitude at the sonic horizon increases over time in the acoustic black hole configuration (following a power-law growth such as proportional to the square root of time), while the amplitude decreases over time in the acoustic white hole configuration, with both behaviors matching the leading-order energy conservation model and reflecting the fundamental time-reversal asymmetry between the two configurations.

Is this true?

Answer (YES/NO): NO